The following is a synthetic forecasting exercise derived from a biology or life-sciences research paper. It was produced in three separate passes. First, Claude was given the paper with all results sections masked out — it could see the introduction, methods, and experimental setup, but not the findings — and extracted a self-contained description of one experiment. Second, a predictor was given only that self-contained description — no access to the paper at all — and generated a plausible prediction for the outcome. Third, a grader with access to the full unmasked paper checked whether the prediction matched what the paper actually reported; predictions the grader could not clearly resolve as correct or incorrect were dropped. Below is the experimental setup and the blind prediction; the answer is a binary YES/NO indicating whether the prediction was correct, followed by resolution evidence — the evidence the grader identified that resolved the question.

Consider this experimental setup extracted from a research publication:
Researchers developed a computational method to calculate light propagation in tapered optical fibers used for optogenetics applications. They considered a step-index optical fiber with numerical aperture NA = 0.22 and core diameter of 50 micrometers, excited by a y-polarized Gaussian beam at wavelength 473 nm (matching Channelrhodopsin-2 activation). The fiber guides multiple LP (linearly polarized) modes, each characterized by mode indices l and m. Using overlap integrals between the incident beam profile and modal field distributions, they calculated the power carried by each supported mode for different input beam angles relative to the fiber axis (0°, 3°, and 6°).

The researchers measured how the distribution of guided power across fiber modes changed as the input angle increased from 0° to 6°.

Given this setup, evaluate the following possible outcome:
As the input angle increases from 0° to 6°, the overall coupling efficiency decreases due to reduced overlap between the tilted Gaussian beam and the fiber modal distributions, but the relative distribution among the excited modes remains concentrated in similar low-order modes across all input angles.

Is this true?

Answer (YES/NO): NO